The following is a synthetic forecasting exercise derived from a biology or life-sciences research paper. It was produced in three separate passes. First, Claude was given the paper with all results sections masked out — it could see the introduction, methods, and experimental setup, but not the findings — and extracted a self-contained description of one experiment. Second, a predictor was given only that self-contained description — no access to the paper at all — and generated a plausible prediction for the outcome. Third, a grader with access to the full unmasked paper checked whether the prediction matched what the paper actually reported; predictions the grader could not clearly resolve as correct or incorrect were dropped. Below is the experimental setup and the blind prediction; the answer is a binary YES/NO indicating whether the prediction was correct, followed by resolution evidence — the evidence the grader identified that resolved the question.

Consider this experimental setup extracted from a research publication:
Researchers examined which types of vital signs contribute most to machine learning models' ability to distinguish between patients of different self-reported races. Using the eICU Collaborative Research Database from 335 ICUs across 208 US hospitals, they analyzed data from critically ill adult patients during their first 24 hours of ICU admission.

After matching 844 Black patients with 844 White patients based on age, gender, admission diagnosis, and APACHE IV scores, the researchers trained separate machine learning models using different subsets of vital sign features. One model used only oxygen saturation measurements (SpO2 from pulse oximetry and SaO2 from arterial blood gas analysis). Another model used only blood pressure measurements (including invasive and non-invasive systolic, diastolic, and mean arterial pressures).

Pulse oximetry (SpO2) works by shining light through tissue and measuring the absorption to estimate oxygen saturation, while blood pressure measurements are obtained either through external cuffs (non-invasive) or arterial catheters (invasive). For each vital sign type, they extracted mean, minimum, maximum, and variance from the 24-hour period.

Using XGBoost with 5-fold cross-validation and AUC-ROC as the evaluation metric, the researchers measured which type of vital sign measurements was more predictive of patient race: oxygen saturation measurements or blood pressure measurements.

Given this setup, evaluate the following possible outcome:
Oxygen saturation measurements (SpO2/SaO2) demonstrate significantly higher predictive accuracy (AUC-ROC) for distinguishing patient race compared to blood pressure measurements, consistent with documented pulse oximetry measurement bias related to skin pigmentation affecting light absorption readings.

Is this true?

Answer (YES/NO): NO